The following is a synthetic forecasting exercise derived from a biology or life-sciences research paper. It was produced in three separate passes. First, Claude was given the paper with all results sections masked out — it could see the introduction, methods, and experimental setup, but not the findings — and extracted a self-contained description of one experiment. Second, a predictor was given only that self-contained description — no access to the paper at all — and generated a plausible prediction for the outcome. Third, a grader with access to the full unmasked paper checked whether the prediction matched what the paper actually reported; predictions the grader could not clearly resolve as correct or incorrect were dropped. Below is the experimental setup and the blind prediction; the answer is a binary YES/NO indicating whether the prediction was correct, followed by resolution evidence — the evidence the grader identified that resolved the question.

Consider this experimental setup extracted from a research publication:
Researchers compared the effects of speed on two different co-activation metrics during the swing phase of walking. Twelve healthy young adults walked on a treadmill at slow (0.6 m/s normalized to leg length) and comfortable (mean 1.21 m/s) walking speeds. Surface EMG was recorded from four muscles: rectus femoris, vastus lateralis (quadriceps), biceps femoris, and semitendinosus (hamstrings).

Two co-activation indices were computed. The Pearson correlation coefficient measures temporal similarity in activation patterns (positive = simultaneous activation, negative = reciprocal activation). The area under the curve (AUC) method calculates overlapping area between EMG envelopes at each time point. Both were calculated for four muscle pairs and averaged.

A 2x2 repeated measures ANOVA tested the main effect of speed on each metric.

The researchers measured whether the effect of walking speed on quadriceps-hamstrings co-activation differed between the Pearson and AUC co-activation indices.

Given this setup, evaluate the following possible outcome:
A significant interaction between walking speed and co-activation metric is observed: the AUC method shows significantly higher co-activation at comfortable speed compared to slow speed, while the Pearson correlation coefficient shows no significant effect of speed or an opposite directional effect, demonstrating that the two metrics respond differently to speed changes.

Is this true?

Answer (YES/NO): NO